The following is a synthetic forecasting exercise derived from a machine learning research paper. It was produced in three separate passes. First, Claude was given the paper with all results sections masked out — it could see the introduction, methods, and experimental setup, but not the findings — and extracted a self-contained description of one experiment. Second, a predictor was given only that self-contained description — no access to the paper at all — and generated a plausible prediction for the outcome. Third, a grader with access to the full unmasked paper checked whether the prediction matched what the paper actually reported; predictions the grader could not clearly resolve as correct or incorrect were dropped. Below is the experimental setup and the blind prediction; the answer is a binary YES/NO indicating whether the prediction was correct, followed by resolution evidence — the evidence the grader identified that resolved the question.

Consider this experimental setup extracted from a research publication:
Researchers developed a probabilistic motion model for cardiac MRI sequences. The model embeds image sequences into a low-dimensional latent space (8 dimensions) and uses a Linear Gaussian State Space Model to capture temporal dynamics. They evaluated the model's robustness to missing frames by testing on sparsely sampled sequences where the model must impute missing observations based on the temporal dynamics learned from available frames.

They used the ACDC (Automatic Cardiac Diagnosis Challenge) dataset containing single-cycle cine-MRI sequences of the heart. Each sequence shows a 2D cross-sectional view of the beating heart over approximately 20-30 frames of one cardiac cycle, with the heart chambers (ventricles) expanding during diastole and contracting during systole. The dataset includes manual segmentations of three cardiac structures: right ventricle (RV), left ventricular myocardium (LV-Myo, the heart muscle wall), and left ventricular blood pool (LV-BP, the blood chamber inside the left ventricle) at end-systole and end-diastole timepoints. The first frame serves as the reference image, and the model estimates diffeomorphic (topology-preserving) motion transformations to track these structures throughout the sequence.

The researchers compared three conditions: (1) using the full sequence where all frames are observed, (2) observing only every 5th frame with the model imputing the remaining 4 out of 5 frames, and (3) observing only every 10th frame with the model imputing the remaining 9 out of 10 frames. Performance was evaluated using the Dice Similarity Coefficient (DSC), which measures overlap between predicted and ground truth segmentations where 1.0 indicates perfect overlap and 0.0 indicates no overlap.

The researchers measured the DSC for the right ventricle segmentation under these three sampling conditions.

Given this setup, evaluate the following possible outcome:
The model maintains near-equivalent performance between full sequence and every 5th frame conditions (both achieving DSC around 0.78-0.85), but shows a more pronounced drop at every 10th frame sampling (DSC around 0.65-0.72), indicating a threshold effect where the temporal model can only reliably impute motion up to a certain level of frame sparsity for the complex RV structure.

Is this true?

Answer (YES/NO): NO